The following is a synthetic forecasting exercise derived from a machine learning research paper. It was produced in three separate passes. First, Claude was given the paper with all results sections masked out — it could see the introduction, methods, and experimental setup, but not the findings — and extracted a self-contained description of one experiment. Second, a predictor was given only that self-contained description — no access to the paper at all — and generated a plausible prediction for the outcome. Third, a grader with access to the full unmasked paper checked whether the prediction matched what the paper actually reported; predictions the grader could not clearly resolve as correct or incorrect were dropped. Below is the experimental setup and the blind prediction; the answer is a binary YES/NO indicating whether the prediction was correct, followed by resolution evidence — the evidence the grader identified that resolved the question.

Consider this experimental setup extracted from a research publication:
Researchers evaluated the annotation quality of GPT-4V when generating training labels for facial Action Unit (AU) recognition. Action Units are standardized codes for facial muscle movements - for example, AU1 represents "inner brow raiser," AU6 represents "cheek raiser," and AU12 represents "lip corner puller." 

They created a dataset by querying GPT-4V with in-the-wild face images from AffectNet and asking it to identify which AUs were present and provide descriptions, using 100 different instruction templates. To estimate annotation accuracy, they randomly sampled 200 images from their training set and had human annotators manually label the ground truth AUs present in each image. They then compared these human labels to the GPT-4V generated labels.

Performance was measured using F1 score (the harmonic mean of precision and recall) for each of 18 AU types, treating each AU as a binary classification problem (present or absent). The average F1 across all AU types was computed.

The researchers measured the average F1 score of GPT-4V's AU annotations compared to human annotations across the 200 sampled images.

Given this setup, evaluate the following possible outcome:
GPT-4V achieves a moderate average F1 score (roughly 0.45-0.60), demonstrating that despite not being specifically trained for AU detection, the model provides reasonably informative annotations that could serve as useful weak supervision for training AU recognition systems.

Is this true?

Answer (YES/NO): NO